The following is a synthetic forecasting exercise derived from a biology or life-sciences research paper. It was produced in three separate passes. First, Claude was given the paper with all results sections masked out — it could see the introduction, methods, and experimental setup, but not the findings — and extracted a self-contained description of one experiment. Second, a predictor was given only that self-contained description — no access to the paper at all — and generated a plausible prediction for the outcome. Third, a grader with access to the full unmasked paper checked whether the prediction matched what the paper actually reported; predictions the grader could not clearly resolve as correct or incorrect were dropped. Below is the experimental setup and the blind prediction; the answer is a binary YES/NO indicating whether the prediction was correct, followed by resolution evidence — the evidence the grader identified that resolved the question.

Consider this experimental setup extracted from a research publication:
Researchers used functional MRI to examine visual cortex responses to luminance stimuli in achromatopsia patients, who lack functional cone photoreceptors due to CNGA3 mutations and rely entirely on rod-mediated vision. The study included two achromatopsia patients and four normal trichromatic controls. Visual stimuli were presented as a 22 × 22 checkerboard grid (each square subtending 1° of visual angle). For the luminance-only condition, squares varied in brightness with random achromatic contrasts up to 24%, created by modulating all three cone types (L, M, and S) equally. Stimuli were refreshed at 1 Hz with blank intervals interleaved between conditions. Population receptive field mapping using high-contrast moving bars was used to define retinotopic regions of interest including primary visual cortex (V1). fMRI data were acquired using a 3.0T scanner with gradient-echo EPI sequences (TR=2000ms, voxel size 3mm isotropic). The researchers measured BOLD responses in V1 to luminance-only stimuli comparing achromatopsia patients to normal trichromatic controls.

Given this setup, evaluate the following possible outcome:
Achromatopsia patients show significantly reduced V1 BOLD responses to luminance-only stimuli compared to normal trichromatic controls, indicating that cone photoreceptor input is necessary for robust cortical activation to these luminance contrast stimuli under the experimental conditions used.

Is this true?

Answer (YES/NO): YES